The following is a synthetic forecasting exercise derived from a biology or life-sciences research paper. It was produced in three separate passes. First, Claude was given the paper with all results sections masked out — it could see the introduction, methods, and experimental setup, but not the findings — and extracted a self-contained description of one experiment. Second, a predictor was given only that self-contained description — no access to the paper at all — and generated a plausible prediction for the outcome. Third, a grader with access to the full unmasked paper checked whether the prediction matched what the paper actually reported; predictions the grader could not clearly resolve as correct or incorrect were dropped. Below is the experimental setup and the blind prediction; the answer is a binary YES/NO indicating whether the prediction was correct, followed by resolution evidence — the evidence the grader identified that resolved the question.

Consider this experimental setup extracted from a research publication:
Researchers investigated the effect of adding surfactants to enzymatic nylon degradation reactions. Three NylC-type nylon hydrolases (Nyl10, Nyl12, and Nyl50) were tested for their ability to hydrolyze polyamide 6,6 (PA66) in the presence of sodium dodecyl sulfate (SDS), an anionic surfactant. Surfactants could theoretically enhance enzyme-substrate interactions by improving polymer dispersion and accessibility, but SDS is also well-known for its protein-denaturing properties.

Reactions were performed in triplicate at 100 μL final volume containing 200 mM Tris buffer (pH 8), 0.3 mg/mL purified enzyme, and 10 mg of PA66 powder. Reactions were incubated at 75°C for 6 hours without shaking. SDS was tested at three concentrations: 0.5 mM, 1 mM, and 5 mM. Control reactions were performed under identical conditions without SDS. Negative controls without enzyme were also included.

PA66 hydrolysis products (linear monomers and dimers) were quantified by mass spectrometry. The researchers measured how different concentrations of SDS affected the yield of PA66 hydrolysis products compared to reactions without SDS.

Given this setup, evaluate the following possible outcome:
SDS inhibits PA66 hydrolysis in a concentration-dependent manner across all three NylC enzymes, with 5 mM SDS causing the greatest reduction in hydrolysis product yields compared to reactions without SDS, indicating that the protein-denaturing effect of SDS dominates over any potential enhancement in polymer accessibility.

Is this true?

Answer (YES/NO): NO